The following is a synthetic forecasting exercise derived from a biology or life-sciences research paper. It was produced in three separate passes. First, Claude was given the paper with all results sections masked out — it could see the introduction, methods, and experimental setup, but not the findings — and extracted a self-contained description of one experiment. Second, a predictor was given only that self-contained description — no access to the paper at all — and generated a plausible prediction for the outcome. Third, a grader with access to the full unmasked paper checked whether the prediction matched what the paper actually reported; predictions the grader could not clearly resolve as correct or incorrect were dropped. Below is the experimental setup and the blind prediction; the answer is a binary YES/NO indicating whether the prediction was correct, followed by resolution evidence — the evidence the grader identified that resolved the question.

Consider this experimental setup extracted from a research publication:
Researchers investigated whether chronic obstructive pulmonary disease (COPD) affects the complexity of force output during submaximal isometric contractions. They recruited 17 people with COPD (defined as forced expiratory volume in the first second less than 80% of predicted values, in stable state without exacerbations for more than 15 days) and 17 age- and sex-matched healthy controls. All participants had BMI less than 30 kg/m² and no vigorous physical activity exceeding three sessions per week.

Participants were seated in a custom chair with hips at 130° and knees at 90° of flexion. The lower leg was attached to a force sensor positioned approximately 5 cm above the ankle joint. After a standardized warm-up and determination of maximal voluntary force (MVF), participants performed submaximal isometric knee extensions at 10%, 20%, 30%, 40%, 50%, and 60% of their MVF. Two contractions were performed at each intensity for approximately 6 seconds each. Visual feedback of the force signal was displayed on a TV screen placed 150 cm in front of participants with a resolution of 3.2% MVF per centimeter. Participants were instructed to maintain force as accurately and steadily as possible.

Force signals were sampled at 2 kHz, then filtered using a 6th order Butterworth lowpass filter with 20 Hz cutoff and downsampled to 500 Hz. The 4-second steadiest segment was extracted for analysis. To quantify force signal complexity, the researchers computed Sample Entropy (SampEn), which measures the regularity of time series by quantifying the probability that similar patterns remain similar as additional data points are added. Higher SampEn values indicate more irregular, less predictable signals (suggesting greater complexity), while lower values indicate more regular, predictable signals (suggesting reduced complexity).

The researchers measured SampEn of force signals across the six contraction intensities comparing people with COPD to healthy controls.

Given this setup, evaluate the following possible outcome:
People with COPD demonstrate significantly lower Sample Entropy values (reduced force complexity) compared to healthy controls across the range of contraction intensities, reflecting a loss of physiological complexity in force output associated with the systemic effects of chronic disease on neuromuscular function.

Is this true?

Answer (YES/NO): NO